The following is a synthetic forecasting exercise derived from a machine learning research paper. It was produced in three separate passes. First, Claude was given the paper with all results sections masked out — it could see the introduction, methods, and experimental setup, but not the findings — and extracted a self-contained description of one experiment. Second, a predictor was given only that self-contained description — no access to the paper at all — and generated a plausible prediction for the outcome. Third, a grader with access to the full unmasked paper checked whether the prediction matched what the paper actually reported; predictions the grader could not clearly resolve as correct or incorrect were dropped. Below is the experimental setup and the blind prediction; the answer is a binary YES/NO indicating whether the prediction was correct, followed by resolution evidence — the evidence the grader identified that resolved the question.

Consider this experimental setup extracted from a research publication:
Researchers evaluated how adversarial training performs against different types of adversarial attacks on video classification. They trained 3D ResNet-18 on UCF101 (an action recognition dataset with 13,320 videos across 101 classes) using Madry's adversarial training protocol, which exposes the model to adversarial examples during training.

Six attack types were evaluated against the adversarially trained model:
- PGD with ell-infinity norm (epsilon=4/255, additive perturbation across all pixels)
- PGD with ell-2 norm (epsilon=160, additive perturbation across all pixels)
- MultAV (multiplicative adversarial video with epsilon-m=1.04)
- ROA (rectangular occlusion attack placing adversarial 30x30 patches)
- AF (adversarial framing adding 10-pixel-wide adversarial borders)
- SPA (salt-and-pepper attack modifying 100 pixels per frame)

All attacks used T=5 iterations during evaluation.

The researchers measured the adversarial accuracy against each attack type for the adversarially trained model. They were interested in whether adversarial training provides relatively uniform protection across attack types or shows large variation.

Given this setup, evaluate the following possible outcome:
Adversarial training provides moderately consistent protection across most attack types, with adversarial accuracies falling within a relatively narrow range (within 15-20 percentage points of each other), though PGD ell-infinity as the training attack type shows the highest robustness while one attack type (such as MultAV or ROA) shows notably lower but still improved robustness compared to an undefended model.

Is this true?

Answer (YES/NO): NO